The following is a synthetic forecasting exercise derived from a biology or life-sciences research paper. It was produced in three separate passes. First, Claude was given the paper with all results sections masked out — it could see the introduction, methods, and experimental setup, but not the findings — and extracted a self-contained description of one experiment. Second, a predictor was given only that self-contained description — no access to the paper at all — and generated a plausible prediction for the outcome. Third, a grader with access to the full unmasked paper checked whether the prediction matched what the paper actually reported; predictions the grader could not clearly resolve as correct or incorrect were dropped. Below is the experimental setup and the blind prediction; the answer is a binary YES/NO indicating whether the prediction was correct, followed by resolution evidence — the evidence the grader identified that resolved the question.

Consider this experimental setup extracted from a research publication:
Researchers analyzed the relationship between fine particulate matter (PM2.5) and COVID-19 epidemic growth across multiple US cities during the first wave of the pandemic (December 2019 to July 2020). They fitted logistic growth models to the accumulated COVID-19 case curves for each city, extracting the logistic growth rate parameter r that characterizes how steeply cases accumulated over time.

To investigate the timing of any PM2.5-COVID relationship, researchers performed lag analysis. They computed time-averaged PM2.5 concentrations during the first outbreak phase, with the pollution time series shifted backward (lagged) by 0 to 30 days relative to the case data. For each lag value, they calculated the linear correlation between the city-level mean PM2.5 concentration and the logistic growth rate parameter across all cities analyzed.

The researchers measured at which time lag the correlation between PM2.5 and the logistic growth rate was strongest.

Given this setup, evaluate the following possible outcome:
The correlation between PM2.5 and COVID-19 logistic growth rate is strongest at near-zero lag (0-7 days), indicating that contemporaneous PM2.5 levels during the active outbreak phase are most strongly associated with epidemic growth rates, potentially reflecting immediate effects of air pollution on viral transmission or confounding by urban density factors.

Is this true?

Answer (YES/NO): NO